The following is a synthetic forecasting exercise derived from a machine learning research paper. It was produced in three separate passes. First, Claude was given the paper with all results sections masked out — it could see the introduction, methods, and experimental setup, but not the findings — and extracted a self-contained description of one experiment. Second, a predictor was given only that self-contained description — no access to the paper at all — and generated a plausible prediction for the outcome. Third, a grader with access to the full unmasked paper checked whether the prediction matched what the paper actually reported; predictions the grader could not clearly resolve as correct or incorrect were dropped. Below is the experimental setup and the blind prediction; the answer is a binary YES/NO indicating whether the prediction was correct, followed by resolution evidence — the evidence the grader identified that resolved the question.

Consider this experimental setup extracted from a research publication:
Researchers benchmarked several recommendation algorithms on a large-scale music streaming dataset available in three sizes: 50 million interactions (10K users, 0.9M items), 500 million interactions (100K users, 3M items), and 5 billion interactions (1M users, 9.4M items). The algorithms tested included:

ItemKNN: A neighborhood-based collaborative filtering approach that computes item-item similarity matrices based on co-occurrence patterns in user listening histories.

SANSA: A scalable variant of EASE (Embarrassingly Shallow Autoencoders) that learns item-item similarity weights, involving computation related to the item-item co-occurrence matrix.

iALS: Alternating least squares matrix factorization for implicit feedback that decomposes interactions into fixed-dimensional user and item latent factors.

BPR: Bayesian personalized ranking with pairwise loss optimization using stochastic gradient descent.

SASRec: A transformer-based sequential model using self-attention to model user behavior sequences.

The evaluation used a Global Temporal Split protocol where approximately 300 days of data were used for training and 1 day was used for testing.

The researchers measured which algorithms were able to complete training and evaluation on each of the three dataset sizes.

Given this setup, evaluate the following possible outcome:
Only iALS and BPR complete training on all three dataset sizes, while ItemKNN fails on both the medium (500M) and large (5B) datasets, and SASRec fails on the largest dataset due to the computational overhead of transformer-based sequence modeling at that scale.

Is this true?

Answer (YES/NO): NO